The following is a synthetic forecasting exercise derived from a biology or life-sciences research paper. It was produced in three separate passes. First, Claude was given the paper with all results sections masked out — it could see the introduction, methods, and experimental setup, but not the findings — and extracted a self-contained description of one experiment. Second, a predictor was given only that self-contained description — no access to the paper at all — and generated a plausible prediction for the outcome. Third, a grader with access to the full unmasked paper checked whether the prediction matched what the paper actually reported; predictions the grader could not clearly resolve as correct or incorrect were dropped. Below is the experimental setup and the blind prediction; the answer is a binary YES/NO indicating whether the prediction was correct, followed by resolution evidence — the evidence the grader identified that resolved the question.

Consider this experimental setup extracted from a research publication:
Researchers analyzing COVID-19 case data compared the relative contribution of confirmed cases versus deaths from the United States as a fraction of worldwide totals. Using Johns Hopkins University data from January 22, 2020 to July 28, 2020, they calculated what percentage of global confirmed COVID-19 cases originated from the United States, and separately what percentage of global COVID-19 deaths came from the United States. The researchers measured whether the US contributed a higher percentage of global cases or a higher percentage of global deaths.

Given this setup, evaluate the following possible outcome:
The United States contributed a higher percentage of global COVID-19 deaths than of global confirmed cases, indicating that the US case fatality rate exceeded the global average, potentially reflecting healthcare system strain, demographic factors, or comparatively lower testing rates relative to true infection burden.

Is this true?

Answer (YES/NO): NO